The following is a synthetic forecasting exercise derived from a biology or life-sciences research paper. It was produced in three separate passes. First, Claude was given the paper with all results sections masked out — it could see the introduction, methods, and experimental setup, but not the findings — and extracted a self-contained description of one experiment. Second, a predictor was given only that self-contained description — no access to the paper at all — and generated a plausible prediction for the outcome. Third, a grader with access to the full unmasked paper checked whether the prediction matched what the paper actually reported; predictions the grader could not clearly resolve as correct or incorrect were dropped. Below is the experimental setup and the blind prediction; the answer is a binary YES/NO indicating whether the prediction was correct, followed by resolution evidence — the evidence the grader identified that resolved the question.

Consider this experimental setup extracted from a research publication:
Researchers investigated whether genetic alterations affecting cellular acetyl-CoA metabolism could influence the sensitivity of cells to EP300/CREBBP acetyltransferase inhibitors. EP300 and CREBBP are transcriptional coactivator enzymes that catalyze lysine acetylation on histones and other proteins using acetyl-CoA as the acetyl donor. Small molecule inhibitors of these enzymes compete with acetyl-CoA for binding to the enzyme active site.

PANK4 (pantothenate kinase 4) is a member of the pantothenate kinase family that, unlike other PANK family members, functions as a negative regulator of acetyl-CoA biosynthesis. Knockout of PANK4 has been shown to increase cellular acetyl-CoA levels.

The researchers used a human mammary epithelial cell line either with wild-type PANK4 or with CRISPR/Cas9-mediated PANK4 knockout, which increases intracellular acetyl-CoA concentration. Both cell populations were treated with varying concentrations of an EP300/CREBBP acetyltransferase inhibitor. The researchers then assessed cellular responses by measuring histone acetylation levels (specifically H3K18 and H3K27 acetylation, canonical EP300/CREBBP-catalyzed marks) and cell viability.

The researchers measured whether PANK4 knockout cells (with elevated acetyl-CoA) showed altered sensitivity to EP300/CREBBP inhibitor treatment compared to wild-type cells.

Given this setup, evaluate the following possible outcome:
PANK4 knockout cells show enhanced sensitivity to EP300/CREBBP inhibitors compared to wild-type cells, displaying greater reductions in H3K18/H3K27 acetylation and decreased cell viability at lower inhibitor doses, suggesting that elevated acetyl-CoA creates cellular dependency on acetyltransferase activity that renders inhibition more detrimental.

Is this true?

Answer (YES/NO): NO